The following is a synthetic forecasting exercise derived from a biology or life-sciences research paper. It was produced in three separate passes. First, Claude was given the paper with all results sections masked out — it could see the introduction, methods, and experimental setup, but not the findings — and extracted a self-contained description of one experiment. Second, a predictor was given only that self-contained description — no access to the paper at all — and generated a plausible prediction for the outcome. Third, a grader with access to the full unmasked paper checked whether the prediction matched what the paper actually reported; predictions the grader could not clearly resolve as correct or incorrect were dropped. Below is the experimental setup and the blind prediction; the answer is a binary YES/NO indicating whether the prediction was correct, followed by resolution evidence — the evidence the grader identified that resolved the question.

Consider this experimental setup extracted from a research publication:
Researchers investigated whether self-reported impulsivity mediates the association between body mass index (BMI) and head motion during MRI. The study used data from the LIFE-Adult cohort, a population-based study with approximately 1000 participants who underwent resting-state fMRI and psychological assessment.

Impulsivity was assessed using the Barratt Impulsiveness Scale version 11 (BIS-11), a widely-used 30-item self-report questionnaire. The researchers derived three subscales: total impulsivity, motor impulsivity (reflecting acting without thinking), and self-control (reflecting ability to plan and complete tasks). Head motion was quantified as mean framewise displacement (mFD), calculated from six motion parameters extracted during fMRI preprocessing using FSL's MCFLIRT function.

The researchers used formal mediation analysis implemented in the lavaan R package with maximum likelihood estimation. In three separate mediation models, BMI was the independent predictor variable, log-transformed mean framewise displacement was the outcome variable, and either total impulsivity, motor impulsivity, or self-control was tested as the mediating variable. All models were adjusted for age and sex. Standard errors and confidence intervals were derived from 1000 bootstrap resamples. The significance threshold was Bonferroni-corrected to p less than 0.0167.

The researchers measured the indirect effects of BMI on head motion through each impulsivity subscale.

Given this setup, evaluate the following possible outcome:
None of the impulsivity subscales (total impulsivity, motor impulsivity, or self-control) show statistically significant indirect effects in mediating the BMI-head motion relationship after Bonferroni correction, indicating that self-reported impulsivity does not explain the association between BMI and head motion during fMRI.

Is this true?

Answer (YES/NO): YES